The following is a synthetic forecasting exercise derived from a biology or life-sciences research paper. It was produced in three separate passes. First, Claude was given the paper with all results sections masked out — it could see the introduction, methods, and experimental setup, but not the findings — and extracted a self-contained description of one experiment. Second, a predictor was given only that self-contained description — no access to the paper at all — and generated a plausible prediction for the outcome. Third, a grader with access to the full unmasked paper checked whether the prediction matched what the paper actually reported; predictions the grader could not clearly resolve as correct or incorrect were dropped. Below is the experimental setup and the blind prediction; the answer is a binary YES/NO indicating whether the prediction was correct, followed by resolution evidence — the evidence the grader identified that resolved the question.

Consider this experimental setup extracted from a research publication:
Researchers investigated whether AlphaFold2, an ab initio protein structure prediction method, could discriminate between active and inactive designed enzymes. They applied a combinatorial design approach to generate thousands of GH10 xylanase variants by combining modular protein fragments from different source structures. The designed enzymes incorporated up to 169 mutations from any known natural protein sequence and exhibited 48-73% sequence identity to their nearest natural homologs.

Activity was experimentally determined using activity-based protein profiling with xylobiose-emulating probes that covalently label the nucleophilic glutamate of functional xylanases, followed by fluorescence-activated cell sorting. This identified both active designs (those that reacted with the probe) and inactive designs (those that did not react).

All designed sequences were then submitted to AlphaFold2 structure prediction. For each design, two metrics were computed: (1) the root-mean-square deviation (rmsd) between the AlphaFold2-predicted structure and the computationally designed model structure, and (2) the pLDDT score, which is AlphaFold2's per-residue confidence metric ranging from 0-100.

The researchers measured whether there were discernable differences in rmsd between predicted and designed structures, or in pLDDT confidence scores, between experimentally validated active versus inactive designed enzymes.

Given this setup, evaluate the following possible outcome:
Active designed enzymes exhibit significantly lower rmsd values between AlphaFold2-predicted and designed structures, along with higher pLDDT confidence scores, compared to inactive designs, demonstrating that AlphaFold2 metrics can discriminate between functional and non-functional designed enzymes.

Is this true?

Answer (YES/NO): NO